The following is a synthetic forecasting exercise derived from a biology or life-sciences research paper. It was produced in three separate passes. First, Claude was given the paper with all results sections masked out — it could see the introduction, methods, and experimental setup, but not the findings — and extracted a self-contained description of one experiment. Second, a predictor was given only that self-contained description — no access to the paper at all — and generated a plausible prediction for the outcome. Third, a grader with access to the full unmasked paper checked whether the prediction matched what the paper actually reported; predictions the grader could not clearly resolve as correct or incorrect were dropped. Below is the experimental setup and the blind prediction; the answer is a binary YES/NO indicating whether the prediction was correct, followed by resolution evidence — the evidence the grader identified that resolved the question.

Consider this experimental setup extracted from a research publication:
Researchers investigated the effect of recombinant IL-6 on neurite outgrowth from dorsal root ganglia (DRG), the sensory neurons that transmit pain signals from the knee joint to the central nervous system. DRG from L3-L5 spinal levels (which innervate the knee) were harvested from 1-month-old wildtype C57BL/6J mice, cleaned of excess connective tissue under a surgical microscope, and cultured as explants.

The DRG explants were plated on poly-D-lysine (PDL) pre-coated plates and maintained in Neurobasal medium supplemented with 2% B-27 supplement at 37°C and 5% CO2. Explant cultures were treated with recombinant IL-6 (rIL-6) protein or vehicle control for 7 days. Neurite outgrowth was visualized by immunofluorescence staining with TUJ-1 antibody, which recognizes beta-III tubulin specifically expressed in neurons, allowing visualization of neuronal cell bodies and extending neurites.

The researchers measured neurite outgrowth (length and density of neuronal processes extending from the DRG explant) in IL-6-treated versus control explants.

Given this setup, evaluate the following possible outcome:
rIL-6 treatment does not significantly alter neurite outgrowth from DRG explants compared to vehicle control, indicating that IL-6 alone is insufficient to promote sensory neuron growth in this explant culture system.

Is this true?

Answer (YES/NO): NO